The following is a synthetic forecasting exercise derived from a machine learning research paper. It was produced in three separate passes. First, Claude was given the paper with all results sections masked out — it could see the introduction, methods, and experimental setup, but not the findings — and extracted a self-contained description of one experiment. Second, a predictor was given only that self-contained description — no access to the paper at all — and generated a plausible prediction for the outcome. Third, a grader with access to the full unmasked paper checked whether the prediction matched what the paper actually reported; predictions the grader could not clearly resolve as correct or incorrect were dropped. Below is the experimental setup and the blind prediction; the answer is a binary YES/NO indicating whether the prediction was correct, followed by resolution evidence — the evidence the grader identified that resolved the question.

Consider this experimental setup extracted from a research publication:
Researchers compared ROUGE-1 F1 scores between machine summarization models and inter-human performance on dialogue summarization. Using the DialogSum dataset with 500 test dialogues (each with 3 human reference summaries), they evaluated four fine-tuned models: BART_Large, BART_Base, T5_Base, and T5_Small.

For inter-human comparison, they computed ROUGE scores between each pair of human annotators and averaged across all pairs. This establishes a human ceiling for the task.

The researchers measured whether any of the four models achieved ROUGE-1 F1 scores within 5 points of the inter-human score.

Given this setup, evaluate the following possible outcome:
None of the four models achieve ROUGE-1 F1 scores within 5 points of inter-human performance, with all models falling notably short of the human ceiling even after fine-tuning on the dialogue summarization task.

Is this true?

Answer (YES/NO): YES